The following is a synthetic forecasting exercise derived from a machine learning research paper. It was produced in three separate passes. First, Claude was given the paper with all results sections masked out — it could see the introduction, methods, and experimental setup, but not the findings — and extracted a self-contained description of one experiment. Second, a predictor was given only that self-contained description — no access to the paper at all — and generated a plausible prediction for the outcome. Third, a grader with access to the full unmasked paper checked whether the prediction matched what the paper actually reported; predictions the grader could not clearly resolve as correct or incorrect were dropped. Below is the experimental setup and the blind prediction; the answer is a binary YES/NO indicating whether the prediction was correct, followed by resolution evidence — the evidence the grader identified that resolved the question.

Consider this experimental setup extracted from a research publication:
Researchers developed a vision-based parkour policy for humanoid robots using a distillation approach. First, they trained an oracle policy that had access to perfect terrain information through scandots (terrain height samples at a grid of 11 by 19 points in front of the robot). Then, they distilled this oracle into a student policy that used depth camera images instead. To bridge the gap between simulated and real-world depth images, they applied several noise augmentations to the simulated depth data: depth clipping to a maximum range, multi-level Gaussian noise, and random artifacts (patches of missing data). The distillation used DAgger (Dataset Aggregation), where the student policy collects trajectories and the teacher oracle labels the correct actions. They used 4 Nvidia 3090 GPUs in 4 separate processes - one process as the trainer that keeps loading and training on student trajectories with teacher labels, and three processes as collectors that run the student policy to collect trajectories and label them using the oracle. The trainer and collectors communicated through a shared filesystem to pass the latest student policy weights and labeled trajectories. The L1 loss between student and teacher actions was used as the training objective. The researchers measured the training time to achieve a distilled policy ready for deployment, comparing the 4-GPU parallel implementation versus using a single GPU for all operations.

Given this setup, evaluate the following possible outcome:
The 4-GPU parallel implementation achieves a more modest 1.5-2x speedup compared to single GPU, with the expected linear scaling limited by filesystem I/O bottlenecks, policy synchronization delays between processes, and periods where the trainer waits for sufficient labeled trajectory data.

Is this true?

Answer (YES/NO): NO